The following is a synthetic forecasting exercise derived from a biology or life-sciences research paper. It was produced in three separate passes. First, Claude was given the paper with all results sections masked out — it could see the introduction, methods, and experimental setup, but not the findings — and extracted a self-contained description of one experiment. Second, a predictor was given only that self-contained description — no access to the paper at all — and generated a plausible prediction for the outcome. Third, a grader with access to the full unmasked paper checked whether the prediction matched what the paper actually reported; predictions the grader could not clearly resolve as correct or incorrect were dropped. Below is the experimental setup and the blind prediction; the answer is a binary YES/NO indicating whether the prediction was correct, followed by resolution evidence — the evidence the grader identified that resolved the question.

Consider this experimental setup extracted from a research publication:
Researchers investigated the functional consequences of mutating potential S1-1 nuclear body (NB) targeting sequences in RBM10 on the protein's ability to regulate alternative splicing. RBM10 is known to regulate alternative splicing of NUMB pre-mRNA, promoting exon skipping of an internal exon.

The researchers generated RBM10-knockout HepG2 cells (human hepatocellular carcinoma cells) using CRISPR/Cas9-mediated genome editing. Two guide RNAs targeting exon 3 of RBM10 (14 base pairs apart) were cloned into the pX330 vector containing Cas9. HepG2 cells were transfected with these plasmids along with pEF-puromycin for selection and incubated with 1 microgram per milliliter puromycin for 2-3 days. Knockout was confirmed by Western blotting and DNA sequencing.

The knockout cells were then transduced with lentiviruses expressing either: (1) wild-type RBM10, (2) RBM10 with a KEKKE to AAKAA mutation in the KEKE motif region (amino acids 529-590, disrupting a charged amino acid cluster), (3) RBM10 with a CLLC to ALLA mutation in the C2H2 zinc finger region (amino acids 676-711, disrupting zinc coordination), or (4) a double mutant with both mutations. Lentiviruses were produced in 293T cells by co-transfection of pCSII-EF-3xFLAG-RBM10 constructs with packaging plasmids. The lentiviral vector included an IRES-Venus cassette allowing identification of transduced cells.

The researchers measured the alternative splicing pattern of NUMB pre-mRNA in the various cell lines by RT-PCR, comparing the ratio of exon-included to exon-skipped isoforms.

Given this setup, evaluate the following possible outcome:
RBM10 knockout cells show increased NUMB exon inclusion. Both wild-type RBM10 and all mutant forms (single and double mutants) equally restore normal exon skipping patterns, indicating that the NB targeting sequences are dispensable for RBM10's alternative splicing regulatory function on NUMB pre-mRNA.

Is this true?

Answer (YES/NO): NO